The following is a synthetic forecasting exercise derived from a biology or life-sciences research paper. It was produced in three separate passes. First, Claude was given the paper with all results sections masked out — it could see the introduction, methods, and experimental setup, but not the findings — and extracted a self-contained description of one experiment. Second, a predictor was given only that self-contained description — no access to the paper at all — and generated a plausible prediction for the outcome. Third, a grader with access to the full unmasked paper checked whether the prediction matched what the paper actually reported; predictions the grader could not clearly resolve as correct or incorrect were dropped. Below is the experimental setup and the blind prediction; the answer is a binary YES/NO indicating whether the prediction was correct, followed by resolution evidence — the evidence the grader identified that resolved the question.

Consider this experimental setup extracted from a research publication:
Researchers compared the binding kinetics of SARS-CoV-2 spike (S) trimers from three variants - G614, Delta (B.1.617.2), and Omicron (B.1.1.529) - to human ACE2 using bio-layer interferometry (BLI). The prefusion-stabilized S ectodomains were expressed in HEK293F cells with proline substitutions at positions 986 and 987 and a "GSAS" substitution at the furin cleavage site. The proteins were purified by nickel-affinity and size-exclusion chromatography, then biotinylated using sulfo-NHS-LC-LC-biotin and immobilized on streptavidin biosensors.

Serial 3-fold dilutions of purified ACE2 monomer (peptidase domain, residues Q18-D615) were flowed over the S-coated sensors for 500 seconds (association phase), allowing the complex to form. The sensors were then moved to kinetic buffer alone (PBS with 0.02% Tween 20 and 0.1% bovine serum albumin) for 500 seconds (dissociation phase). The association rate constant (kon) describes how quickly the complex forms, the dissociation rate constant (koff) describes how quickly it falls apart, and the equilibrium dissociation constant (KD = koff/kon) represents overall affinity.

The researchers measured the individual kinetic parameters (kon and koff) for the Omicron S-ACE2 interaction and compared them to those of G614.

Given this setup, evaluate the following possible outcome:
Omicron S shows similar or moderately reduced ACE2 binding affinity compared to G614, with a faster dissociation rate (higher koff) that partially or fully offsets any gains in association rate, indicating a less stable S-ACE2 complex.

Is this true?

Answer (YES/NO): NO